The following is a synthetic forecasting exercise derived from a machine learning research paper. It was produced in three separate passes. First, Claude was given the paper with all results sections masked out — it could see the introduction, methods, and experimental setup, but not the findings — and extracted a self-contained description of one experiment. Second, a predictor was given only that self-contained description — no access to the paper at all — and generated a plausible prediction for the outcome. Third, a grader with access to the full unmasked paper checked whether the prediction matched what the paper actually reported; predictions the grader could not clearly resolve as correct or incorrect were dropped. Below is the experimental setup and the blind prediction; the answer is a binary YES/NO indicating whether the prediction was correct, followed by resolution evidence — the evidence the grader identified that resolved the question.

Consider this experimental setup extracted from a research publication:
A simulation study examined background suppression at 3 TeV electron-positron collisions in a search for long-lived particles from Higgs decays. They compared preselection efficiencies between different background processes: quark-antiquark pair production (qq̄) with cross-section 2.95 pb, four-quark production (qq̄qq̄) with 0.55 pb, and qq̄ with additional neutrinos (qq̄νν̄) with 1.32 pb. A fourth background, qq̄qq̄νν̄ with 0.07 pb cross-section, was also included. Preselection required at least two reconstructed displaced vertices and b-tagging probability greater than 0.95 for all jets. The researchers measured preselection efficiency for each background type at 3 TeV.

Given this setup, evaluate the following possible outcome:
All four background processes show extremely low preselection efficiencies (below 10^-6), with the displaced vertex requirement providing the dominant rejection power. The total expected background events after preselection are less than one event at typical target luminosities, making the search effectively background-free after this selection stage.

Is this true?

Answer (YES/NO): NO